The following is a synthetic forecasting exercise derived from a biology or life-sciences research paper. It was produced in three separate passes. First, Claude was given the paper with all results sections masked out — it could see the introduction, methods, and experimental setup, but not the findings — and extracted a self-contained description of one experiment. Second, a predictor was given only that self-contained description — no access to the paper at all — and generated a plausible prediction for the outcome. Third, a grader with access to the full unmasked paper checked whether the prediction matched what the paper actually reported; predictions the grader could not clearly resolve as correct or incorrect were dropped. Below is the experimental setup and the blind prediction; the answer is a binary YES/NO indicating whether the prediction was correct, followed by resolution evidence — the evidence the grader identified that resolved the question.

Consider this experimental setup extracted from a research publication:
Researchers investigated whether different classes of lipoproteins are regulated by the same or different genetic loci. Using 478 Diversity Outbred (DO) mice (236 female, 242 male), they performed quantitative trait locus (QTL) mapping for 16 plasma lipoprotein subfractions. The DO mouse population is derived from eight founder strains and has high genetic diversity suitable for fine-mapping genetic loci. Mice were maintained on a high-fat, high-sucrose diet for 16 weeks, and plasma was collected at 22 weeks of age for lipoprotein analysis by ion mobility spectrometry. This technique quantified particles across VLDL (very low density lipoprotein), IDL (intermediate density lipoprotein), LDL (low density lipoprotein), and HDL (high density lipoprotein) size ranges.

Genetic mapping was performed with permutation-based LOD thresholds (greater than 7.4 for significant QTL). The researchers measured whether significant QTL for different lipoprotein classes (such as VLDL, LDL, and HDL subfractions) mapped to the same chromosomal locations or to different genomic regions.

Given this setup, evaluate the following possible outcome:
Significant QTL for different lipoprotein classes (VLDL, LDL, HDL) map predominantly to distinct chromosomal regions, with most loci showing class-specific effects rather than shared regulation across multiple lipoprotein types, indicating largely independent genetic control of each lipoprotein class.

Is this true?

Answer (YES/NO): NO